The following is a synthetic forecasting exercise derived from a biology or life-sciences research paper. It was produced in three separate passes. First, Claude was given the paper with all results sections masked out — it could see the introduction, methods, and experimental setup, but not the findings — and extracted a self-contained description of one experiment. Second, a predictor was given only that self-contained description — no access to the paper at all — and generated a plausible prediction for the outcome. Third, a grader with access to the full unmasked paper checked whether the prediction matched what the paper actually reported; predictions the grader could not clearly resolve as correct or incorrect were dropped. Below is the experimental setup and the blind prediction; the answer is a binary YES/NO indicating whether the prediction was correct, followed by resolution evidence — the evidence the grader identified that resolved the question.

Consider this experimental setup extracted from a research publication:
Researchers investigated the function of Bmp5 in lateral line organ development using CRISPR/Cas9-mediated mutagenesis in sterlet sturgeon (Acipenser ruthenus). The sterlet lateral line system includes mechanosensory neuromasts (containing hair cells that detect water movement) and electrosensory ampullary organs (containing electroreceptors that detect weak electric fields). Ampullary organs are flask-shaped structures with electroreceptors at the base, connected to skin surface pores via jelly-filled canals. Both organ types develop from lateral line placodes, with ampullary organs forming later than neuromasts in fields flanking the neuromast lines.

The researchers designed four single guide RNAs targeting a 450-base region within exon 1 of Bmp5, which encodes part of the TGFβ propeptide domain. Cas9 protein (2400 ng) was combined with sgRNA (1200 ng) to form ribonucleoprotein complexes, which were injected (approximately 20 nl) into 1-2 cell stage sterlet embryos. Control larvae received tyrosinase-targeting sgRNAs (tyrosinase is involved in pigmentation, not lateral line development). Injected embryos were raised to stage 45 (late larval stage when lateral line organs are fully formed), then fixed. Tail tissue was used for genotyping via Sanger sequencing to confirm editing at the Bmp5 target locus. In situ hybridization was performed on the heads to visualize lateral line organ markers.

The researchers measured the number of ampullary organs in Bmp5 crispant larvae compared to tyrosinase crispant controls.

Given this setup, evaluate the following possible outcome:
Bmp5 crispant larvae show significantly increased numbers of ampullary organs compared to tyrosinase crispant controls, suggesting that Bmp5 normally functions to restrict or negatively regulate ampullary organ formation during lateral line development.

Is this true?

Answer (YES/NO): NO